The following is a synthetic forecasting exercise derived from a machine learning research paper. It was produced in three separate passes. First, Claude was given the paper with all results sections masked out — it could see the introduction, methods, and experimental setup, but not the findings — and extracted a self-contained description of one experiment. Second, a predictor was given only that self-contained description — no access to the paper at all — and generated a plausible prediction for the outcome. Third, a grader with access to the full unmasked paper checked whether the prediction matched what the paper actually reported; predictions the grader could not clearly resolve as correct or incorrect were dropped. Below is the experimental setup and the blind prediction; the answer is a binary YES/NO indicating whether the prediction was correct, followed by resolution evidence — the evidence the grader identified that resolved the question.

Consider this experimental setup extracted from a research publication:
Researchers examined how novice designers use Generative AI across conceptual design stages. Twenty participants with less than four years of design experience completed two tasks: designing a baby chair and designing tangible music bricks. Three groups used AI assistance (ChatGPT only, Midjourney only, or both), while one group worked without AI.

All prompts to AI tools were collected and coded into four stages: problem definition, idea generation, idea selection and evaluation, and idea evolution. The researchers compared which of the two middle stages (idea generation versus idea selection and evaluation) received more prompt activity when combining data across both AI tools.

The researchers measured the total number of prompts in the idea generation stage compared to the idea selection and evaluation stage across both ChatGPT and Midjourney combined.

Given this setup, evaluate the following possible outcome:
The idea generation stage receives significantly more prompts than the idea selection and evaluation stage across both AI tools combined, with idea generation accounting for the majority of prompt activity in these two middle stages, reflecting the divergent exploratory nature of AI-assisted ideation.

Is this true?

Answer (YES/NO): YES